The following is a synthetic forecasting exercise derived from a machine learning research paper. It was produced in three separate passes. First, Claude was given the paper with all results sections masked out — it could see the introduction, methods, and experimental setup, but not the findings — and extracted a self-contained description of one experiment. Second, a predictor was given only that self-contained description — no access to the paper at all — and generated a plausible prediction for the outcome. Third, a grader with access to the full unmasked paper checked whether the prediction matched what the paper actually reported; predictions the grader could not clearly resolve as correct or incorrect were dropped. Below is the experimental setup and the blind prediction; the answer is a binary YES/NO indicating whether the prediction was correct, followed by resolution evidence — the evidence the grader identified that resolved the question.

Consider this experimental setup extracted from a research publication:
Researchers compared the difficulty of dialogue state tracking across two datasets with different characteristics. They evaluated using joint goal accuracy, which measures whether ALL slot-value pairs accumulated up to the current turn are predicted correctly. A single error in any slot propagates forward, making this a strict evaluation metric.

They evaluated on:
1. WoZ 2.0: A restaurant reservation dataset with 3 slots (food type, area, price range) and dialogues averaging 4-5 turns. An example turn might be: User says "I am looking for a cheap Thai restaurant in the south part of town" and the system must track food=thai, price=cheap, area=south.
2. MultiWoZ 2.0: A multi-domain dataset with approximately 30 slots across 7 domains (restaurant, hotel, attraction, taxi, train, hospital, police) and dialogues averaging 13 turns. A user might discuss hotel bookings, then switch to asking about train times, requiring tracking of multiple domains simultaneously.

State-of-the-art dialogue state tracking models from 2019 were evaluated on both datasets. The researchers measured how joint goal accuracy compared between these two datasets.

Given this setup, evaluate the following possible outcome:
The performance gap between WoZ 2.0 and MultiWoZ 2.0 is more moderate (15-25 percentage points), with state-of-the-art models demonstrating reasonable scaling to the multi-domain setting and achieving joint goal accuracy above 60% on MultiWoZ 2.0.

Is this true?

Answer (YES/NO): NO